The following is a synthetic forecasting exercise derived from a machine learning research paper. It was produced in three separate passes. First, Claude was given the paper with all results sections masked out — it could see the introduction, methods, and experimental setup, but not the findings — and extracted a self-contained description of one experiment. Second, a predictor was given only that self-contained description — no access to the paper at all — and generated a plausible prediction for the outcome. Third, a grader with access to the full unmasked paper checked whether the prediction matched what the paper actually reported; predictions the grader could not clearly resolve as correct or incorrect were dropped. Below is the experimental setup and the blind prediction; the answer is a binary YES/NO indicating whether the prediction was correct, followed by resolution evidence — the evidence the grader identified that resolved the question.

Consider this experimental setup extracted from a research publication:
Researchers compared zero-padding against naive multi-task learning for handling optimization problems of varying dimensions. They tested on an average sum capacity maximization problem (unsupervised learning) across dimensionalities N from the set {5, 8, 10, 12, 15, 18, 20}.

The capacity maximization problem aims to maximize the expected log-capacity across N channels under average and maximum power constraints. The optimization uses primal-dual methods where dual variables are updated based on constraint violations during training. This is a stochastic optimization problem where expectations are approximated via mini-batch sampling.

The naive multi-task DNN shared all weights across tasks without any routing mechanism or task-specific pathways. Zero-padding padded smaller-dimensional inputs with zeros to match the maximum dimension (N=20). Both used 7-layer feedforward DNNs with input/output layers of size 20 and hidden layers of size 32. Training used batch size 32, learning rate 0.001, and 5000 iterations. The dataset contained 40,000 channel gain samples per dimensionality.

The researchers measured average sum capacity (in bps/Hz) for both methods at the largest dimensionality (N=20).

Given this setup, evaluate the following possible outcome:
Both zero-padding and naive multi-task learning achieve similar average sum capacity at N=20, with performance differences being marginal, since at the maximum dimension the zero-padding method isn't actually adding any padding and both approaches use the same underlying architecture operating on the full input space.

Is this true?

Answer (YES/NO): NO